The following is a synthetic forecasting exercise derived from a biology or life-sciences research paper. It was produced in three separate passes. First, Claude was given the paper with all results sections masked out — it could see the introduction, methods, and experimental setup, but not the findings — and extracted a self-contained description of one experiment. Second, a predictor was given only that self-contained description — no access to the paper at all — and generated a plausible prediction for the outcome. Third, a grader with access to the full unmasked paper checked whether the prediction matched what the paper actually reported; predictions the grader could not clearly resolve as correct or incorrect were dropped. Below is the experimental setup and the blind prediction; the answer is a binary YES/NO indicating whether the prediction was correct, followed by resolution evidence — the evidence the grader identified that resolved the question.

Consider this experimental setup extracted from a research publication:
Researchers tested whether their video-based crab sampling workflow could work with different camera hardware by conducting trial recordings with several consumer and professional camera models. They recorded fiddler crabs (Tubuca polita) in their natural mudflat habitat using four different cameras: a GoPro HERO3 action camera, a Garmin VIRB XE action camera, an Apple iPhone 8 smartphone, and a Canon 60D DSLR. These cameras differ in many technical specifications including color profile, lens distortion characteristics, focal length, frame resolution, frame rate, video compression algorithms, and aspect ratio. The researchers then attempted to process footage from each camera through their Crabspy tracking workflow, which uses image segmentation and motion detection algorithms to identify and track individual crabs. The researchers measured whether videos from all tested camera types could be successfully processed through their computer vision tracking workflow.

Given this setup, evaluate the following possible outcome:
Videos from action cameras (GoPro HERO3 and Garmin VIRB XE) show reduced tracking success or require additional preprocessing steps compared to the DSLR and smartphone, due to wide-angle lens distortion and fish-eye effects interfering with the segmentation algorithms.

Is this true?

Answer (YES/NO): NO